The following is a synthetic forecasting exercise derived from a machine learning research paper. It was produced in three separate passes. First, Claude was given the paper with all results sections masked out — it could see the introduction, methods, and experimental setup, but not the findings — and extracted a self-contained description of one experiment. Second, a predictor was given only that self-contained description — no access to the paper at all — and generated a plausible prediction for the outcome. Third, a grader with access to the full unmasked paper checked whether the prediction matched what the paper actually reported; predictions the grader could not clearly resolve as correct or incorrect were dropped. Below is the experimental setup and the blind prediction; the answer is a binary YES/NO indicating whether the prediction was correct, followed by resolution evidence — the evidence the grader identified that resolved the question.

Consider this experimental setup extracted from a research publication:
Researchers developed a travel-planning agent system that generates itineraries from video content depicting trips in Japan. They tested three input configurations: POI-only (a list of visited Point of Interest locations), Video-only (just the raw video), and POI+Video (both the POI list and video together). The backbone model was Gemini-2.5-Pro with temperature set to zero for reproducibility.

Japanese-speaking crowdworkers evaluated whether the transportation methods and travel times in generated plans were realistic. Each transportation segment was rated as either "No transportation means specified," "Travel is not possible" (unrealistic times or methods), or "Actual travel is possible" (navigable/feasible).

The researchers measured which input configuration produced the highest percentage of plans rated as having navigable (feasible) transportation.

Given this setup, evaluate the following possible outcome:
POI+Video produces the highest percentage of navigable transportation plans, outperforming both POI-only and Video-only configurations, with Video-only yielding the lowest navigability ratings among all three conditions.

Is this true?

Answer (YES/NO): NO